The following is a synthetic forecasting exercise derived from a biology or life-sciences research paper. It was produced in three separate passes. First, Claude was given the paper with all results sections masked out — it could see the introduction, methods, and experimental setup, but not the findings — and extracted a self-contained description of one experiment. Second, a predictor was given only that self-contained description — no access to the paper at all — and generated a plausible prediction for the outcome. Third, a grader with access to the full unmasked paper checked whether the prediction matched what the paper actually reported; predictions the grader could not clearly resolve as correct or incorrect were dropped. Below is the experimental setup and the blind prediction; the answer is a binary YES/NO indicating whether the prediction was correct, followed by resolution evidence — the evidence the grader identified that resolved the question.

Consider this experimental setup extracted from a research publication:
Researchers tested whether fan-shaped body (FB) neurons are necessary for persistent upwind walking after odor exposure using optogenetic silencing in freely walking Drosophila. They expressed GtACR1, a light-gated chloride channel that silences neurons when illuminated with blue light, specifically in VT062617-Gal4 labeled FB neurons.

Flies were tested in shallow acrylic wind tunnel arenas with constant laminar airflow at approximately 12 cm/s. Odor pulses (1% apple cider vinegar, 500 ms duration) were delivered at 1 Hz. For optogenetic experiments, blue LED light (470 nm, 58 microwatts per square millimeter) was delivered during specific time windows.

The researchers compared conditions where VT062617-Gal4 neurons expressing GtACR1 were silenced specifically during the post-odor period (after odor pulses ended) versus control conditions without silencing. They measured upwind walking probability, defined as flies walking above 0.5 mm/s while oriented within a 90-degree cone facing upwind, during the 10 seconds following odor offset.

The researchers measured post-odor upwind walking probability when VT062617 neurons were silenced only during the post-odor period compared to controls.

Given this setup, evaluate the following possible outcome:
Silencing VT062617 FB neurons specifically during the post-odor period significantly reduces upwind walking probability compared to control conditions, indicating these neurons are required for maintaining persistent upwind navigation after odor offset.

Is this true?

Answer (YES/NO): YES